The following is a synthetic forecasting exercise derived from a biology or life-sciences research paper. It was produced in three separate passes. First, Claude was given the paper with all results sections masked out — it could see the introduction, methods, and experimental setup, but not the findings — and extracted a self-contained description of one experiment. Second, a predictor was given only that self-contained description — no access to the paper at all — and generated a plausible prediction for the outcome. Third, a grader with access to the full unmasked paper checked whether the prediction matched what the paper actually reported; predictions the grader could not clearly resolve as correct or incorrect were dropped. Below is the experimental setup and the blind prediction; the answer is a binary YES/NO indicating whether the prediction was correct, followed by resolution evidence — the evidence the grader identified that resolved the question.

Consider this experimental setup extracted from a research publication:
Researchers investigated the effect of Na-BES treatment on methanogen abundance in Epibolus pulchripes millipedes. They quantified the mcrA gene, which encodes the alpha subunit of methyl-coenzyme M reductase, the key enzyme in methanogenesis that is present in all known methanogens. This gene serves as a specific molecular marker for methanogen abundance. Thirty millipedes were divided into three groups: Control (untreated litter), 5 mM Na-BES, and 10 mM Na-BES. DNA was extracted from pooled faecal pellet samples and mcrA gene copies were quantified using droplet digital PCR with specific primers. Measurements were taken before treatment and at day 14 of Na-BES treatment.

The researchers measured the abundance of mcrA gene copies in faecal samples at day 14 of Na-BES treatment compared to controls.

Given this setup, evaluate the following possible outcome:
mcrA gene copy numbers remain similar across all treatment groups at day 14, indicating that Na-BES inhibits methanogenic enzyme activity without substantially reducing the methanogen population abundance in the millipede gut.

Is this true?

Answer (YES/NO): NO